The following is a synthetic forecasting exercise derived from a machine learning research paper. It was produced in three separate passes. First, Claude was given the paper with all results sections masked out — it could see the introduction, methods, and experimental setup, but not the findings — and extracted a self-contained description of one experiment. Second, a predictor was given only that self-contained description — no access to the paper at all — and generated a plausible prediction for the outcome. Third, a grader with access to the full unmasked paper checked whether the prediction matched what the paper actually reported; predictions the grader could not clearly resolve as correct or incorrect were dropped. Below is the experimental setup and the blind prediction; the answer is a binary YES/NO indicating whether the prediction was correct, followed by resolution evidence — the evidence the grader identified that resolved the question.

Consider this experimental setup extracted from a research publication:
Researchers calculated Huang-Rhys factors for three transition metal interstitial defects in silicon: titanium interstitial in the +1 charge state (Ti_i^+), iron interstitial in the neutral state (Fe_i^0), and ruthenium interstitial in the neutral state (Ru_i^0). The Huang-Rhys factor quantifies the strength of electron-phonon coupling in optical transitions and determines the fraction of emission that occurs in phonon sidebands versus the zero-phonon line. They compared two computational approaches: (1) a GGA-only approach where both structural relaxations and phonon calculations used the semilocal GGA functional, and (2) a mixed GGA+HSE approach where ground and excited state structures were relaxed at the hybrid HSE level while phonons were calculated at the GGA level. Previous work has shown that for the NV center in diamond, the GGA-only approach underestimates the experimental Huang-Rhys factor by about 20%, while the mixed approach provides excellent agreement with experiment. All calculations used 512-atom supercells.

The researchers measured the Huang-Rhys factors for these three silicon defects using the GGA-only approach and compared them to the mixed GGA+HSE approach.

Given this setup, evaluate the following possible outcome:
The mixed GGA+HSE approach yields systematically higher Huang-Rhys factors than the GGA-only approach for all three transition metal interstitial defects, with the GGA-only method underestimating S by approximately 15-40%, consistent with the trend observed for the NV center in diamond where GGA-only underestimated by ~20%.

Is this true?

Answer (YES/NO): NO